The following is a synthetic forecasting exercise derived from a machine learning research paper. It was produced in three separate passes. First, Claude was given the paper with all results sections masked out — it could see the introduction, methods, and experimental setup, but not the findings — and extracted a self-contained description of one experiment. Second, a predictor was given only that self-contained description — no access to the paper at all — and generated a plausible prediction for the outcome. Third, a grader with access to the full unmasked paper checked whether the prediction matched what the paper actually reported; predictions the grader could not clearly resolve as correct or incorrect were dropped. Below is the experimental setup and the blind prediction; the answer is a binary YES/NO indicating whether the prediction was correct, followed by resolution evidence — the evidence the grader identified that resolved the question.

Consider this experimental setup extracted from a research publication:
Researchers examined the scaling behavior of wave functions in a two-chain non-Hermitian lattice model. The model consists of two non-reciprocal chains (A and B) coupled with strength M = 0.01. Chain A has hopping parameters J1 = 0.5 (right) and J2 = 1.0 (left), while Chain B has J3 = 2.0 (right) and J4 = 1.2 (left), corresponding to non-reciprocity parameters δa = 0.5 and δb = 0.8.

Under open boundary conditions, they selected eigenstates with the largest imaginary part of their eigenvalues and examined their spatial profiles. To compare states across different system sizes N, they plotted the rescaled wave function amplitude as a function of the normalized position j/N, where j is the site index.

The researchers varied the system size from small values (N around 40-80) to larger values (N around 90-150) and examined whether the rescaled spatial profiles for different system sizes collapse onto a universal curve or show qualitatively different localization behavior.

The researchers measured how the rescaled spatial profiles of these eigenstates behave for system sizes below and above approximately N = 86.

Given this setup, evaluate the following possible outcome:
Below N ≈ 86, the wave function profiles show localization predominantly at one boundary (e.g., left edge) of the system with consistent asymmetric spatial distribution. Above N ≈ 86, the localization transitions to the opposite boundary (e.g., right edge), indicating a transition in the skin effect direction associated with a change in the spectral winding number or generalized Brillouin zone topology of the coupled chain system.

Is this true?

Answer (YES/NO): NO